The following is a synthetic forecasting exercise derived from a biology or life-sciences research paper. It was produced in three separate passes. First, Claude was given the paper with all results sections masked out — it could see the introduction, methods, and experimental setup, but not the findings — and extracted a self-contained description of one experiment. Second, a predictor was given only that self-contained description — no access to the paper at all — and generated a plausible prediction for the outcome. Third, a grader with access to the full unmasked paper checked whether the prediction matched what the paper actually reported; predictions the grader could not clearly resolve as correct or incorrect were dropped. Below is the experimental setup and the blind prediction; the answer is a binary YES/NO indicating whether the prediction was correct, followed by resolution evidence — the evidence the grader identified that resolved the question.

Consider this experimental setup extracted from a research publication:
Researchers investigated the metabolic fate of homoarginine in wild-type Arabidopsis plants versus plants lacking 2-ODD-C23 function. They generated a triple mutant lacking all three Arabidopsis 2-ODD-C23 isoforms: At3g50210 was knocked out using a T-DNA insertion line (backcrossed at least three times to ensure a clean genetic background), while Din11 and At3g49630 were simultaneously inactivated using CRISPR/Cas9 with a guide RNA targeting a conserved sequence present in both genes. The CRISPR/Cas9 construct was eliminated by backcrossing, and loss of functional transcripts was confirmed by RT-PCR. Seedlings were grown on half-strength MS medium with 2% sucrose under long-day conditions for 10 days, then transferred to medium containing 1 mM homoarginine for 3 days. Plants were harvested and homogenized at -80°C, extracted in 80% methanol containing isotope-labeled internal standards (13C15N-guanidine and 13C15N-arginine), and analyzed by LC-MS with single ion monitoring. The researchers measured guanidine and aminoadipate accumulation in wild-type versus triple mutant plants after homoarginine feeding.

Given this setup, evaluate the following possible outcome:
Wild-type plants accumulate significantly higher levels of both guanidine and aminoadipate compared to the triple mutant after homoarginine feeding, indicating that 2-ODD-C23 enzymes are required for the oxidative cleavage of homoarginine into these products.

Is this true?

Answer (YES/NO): NO